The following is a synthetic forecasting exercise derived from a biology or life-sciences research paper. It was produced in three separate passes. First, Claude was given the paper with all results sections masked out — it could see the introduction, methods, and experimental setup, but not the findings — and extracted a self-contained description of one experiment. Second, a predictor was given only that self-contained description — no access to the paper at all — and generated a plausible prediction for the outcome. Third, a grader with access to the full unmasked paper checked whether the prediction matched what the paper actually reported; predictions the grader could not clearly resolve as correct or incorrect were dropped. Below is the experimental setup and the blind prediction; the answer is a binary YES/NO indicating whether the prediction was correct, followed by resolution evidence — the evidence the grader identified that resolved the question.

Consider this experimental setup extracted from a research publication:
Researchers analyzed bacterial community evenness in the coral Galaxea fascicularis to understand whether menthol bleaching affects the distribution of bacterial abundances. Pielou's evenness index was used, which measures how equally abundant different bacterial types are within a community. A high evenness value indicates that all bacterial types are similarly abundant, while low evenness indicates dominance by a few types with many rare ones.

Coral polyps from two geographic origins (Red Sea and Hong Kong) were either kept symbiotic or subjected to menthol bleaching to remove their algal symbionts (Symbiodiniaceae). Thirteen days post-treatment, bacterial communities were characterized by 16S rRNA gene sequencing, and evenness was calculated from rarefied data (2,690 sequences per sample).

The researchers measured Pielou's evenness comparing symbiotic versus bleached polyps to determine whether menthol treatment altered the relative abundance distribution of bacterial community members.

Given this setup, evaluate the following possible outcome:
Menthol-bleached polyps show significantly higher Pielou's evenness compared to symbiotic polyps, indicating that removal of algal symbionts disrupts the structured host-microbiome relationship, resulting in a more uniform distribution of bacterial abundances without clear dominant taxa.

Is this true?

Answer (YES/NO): NO